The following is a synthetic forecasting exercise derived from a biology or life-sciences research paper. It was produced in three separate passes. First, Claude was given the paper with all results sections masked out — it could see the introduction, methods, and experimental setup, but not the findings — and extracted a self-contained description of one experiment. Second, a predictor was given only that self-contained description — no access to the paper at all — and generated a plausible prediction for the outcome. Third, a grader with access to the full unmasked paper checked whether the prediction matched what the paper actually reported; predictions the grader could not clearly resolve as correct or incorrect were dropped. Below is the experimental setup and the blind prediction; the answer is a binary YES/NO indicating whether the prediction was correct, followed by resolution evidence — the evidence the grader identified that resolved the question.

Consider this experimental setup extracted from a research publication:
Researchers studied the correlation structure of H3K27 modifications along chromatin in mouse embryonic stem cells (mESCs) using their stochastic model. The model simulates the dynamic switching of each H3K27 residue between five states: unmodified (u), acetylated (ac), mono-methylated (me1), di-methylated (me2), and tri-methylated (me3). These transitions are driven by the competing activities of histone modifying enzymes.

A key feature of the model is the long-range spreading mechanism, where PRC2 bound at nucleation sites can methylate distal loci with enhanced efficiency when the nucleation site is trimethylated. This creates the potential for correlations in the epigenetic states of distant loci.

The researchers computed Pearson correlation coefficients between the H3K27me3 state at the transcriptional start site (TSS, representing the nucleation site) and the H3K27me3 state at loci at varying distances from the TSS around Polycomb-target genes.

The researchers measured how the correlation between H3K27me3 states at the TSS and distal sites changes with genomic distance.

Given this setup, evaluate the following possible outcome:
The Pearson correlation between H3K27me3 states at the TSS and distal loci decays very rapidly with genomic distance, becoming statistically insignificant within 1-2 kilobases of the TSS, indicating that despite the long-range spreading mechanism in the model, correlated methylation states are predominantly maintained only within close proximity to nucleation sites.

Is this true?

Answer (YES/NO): NO